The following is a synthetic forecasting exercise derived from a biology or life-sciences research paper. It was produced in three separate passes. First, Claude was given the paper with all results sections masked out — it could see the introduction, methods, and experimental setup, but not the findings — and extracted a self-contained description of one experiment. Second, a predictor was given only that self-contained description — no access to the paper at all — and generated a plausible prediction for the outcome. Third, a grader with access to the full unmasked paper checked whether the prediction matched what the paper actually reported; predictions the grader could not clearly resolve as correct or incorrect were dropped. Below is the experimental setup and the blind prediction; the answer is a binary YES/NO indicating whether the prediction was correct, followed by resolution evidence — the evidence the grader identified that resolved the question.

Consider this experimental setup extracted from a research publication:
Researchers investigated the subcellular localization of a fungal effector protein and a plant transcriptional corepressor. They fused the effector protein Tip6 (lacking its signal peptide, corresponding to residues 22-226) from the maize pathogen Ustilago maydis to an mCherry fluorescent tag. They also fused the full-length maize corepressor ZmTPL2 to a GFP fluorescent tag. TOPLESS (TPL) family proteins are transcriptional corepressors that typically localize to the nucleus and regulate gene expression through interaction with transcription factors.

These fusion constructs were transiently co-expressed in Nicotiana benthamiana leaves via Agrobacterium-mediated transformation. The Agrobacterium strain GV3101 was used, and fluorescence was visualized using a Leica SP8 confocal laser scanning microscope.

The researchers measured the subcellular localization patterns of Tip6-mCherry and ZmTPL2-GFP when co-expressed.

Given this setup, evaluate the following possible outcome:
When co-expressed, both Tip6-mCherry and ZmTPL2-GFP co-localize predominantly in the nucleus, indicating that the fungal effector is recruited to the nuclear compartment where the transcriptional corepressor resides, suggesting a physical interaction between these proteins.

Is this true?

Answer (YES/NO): NO